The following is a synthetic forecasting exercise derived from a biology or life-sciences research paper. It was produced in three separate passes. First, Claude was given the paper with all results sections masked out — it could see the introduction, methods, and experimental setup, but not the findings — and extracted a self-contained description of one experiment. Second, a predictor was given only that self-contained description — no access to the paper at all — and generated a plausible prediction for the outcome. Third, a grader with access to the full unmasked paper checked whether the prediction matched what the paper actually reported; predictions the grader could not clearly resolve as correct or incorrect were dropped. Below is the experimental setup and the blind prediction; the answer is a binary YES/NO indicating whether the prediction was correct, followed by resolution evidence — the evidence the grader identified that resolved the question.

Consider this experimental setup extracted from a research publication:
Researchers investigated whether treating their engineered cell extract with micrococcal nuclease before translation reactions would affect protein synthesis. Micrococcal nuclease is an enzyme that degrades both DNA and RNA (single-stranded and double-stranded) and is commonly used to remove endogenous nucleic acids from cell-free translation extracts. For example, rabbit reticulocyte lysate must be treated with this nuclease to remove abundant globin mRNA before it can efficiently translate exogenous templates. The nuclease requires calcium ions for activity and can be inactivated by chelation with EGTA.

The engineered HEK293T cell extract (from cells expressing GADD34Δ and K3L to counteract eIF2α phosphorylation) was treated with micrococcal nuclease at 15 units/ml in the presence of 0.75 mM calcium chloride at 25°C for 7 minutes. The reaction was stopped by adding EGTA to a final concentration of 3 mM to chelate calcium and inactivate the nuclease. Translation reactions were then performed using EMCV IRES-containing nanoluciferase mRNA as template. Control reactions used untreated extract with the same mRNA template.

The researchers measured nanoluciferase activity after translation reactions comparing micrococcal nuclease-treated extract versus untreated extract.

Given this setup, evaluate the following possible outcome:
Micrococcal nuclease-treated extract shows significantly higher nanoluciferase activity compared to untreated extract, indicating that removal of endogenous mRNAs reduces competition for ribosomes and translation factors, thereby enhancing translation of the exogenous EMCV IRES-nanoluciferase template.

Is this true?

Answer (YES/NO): NO